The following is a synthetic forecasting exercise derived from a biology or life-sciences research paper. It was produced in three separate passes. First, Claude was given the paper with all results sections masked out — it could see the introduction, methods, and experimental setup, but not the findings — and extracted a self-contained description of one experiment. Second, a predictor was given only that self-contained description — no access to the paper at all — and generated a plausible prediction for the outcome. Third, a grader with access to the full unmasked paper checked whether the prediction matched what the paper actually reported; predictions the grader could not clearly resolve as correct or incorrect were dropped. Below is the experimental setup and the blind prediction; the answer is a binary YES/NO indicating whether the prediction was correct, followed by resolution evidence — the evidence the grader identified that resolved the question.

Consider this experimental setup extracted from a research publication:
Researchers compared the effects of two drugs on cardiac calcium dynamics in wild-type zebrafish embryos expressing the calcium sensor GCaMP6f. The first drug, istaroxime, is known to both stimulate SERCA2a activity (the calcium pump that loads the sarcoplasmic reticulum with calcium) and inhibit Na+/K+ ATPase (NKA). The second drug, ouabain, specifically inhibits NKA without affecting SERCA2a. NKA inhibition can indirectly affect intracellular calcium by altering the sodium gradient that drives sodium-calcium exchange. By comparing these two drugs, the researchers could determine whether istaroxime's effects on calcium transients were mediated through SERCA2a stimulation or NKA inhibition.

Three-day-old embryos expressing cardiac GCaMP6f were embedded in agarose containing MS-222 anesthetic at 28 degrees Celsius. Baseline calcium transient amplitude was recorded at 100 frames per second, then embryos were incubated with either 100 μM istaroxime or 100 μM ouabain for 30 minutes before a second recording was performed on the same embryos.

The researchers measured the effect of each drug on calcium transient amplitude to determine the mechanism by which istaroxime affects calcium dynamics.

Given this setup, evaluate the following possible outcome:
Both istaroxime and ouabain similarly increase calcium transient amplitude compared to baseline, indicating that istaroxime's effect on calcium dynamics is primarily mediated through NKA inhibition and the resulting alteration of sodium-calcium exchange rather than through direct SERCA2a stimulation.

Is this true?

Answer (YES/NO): NO